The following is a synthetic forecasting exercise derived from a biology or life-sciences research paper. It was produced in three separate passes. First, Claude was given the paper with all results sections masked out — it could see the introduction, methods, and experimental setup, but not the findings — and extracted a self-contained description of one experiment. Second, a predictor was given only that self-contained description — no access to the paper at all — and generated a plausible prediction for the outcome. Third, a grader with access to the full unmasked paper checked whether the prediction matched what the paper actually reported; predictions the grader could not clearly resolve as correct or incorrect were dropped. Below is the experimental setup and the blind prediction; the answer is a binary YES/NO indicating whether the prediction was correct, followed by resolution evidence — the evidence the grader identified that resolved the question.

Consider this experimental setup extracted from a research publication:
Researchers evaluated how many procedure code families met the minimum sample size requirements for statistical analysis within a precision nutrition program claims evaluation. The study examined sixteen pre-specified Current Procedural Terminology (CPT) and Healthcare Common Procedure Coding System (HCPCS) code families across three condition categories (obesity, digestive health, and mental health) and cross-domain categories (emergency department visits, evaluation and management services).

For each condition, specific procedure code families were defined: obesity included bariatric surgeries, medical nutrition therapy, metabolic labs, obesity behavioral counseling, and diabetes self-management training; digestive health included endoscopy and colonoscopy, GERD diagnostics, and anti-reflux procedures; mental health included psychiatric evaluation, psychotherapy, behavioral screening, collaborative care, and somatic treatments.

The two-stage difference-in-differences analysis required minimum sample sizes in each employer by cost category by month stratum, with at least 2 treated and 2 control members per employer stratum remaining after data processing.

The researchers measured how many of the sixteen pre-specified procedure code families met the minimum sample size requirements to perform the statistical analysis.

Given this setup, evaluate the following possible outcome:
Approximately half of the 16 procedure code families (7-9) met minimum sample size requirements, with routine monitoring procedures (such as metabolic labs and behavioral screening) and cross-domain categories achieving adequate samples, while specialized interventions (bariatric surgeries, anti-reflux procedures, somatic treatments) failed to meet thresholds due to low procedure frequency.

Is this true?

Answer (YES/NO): NO